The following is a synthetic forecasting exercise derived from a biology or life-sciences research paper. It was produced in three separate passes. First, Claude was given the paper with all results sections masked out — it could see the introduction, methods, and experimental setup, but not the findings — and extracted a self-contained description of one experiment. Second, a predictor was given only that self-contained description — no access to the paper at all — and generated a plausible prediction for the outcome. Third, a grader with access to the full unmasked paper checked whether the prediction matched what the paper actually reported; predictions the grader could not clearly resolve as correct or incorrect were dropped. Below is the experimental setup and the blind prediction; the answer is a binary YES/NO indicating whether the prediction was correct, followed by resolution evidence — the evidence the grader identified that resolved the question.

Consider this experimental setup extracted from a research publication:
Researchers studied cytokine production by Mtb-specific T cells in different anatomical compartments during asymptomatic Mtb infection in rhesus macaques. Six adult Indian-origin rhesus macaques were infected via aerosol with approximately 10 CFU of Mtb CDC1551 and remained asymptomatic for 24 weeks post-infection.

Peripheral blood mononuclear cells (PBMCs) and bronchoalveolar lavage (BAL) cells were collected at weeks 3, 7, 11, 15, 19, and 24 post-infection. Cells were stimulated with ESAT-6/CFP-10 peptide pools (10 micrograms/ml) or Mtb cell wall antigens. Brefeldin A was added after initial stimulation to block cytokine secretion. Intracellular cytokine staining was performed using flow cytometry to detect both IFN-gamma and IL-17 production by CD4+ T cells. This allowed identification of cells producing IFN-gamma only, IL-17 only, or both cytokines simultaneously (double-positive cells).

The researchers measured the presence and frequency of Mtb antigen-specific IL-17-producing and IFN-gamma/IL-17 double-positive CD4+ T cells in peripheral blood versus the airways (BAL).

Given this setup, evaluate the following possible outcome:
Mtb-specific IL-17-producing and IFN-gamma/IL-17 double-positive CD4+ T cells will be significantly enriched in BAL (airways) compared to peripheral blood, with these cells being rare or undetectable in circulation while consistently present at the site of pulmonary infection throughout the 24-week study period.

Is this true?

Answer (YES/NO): YES